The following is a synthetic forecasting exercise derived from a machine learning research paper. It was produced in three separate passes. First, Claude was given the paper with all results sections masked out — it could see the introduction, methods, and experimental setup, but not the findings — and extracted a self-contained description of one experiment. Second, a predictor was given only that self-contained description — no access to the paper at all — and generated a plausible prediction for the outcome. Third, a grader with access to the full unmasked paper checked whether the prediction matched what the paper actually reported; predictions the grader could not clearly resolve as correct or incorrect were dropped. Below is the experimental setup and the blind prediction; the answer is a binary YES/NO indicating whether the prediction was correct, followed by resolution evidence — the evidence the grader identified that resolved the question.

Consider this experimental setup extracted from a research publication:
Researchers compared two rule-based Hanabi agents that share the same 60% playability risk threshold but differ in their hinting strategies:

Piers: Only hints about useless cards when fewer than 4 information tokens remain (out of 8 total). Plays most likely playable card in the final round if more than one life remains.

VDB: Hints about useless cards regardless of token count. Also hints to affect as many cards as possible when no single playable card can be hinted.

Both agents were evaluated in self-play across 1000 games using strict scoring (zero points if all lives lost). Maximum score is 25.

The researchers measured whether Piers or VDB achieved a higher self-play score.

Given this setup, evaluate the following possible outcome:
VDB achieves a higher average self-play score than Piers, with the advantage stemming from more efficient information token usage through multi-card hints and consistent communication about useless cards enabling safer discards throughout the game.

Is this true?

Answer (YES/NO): NO